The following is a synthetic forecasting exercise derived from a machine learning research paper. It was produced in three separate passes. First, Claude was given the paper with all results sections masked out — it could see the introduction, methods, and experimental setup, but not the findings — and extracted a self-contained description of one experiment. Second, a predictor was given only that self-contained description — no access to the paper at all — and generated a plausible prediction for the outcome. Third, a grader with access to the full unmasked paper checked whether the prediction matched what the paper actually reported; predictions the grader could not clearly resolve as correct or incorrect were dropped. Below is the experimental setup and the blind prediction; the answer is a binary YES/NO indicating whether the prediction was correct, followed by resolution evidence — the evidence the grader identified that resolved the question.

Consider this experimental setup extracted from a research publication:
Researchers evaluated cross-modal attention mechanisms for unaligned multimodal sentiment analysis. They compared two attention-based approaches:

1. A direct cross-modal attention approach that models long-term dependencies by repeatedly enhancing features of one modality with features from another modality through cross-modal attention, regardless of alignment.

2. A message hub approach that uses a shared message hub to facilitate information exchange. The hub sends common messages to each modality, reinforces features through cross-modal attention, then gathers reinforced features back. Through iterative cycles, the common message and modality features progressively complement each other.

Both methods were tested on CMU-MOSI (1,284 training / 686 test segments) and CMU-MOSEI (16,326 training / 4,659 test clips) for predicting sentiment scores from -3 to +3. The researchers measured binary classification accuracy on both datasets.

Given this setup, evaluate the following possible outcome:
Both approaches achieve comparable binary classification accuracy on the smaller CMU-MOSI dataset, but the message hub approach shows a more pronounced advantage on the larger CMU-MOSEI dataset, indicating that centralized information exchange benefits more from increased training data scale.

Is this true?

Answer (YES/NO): NO